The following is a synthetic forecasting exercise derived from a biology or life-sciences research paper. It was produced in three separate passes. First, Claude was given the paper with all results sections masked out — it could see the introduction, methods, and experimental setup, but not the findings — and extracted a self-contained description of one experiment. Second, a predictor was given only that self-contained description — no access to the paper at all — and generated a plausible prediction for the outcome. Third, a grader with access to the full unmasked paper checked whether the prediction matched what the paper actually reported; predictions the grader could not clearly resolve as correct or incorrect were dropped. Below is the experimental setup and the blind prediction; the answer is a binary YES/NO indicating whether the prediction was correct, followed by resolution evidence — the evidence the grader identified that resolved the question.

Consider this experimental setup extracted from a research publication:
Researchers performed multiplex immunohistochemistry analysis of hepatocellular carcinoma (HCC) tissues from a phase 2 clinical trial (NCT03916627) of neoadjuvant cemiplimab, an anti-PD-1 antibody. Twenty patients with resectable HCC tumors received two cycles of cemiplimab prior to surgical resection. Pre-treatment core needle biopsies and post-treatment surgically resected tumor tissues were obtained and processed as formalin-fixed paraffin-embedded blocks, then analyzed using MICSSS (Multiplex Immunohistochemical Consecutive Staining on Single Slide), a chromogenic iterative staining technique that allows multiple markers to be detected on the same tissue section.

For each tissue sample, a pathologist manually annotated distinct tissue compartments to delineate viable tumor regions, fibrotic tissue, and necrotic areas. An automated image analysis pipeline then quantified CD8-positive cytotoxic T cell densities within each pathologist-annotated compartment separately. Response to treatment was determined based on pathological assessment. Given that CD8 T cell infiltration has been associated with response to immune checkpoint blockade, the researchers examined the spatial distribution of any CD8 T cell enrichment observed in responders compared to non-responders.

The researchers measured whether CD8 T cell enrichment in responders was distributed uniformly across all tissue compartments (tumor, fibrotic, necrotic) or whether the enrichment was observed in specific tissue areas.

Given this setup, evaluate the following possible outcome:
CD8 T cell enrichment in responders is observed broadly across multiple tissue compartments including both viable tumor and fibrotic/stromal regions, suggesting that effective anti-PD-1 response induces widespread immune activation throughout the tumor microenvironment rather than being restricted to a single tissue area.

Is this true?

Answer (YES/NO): NO